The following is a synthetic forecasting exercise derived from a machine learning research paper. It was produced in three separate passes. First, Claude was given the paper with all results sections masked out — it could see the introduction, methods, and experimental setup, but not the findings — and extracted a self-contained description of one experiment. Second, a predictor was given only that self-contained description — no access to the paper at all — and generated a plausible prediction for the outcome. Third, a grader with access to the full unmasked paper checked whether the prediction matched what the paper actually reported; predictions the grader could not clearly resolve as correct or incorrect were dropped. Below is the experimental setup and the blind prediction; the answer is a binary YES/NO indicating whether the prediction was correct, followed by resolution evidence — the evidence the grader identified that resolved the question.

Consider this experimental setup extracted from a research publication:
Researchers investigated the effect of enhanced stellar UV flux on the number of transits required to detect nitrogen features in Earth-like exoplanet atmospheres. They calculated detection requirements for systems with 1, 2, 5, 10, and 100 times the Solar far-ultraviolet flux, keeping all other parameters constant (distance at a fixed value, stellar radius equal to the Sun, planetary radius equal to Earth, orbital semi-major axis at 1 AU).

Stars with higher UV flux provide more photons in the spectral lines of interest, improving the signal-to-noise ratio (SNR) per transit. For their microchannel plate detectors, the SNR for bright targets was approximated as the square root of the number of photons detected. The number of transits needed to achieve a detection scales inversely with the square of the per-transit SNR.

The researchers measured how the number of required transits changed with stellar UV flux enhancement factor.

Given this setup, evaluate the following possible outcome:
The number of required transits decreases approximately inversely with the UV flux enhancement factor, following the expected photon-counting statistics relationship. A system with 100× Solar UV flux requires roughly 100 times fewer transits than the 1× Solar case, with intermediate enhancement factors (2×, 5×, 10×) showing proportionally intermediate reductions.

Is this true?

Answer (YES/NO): YES